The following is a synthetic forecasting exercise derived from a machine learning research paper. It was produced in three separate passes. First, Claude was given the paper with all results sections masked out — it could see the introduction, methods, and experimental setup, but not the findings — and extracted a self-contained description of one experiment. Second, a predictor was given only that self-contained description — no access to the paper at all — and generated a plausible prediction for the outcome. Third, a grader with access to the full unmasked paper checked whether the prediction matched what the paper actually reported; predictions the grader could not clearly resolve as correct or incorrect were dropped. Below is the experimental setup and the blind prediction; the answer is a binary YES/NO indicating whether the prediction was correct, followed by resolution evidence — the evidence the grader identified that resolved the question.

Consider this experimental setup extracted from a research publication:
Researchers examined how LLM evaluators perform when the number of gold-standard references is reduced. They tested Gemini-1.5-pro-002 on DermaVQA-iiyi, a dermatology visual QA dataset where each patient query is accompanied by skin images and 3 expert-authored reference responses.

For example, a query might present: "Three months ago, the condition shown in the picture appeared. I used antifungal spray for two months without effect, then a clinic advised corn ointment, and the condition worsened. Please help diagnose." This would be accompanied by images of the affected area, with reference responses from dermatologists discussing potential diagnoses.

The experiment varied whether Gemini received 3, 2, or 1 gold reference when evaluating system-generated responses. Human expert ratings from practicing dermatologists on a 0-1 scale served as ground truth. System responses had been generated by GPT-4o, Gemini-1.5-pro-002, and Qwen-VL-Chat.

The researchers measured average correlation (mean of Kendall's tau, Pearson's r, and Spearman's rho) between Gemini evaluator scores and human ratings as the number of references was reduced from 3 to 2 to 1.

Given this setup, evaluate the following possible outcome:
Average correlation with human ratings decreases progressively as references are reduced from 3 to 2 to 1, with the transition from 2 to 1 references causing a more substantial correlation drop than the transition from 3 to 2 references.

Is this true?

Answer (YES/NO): NO